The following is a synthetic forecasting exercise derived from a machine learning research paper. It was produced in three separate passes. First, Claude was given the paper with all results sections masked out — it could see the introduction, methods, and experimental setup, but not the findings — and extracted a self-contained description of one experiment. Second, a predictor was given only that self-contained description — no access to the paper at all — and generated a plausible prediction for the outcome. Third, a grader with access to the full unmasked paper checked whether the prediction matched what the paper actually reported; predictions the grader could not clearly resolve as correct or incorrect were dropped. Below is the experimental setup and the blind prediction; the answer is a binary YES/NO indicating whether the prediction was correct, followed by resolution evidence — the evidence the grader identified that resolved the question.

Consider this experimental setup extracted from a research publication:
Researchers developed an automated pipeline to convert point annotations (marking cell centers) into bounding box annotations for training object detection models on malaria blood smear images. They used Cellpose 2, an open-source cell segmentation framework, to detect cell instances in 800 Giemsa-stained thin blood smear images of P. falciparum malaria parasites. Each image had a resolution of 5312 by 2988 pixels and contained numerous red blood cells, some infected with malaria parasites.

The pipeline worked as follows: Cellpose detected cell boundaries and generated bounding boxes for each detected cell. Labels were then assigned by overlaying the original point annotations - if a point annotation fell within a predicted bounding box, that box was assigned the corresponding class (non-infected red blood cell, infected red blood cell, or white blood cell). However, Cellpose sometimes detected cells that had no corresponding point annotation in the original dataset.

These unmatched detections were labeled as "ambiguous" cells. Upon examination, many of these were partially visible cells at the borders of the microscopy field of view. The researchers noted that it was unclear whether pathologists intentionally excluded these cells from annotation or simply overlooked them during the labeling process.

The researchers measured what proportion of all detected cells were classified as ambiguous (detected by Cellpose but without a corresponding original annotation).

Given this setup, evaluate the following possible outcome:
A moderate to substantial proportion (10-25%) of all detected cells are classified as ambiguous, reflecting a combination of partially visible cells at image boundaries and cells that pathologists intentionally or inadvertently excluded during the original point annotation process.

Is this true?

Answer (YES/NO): YES